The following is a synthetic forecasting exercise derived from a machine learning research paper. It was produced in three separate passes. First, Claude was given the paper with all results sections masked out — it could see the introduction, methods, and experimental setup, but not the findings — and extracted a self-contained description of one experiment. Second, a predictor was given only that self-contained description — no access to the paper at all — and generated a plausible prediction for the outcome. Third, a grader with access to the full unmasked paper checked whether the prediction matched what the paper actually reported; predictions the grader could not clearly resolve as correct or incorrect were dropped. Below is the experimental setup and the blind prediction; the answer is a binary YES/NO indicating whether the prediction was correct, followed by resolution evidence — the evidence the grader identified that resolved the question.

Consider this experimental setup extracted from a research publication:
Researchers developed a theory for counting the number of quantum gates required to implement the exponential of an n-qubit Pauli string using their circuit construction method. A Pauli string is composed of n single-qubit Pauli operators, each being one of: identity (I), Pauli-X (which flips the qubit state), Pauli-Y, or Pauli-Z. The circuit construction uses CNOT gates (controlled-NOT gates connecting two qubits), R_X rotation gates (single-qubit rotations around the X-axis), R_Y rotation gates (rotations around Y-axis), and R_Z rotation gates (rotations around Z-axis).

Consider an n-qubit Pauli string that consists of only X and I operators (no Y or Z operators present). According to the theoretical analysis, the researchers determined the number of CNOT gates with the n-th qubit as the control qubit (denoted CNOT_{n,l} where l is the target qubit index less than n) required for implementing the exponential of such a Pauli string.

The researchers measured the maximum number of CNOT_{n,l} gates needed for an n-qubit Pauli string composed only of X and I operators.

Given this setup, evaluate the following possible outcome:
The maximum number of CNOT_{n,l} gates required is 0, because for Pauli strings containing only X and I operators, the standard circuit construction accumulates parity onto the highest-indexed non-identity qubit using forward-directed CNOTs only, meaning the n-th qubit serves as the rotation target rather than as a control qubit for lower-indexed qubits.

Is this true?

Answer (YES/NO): NO